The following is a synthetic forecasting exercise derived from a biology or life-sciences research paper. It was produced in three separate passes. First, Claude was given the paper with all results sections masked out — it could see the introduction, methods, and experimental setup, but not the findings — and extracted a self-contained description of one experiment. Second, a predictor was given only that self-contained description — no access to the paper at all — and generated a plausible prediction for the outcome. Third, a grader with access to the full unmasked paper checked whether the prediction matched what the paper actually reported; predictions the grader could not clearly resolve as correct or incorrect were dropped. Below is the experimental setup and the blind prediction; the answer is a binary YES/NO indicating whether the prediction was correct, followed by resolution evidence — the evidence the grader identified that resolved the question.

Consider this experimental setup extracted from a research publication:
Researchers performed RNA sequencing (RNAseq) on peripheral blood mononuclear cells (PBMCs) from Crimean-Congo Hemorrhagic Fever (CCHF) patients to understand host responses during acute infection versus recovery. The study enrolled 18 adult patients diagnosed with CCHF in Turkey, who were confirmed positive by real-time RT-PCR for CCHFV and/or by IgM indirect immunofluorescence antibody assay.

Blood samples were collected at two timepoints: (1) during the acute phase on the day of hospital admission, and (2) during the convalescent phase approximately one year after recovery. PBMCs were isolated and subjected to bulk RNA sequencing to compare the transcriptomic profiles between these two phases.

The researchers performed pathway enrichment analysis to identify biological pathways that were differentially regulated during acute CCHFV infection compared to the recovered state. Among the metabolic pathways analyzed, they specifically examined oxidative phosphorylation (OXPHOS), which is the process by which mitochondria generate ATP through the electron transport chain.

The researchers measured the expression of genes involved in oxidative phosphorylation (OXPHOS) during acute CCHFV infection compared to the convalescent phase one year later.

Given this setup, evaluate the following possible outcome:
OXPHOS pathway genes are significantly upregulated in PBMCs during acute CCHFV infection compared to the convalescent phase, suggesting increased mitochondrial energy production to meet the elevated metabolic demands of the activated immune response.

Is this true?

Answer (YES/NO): YES